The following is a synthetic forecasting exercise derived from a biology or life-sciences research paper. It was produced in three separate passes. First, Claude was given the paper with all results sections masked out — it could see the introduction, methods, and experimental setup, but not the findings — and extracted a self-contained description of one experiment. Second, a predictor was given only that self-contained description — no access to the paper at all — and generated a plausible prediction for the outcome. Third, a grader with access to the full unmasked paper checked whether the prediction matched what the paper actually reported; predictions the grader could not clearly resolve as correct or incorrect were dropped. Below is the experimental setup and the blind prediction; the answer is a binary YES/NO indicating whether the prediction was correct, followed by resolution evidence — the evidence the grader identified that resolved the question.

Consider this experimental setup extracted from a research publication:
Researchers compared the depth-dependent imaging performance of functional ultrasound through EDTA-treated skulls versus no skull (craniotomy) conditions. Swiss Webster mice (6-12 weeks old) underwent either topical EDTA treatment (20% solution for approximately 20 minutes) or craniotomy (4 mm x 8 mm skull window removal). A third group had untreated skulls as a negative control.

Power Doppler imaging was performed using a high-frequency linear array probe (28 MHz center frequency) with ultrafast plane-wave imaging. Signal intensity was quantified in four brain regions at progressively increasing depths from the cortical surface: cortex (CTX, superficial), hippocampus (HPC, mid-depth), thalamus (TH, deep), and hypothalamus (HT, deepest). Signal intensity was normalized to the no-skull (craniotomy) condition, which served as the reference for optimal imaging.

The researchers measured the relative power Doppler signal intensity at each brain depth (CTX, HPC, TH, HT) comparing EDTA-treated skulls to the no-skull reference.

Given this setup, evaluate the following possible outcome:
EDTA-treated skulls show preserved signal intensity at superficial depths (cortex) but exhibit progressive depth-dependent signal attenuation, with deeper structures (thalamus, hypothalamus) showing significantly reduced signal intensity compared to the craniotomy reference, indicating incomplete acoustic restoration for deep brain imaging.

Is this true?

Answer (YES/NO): NO